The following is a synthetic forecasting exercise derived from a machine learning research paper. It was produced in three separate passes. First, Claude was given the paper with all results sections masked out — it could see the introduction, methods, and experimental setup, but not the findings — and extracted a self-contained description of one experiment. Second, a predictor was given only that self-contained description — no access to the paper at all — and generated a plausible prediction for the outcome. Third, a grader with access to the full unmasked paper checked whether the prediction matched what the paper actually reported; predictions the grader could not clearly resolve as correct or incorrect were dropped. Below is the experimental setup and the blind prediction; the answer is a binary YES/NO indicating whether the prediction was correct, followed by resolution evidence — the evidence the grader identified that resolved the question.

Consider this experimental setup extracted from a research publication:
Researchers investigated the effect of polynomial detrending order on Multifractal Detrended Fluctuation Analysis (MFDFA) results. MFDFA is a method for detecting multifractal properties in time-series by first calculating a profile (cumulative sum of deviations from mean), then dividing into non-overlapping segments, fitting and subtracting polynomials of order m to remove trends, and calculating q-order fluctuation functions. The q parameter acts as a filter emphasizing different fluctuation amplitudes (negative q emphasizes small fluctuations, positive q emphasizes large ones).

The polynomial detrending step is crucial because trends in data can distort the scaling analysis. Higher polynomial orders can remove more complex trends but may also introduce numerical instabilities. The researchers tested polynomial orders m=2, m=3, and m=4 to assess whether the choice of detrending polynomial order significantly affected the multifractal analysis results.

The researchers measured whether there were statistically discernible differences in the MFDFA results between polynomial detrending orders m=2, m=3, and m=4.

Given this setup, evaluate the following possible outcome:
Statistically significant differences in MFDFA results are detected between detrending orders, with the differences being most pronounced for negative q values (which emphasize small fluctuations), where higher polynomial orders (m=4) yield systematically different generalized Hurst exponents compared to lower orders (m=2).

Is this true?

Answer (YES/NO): NO